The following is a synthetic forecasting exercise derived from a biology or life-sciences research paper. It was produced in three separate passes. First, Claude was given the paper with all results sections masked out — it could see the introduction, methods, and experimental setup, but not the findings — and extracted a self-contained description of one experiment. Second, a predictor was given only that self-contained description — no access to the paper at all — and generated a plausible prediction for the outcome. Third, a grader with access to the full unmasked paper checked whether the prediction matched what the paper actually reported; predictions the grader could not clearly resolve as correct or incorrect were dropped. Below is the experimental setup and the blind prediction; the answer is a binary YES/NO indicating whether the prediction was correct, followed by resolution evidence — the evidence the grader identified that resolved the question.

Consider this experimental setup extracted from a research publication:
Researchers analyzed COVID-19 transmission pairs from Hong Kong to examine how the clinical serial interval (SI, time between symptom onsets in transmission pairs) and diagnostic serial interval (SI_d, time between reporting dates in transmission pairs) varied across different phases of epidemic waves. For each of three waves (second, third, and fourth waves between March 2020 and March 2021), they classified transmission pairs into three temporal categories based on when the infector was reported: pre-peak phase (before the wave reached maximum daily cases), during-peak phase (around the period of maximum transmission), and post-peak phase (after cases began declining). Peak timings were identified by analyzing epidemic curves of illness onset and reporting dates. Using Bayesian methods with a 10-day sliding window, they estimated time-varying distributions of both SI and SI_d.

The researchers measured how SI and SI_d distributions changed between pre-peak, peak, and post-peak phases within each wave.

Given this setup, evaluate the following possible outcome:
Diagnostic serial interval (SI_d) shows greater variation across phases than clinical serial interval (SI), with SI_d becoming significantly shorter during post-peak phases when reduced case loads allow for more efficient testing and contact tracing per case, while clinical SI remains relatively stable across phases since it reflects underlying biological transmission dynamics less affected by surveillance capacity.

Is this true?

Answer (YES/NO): NO